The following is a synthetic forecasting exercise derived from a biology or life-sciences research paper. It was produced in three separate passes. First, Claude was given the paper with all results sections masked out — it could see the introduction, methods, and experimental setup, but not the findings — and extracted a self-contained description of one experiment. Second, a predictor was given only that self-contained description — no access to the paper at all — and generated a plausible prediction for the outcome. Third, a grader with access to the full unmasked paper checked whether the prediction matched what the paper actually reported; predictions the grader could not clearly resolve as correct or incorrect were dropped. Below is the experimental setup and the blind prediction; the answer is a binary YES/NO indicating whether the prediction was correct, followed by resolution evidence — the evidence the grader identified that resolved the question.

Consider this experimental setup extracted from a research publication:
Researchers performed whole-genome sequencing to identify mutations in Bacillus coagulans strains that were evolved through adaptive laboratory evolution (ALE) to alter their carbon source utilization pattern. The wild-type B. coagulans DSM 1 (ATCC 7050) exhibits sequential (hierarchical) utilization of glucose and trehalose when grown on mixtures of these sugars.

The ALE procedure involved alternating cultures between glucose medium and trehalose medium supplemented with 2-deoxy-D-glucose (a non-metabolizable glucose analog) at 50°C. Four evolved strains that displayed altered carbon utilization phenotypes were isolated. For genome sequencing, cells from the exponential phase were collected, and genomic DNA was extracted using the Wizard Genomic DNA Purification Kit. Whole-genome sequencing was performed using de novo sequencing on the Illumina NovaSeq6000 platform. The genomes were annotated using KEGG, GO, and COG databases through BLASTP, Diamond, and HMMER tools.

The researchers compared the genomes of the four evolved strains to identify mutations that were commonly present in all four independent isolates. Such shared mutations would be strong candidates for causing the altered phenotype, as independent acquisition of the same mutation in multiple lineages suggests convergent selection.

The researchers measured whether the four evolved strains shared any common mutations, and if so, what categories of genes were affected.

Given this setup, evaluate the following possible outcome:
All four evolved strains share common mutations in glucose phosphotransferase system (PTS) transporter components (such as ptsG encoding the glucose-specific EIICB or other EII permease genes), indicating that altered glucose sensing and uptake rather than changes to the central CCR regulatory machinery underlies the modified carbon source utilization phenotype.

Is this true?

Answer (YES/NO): NO